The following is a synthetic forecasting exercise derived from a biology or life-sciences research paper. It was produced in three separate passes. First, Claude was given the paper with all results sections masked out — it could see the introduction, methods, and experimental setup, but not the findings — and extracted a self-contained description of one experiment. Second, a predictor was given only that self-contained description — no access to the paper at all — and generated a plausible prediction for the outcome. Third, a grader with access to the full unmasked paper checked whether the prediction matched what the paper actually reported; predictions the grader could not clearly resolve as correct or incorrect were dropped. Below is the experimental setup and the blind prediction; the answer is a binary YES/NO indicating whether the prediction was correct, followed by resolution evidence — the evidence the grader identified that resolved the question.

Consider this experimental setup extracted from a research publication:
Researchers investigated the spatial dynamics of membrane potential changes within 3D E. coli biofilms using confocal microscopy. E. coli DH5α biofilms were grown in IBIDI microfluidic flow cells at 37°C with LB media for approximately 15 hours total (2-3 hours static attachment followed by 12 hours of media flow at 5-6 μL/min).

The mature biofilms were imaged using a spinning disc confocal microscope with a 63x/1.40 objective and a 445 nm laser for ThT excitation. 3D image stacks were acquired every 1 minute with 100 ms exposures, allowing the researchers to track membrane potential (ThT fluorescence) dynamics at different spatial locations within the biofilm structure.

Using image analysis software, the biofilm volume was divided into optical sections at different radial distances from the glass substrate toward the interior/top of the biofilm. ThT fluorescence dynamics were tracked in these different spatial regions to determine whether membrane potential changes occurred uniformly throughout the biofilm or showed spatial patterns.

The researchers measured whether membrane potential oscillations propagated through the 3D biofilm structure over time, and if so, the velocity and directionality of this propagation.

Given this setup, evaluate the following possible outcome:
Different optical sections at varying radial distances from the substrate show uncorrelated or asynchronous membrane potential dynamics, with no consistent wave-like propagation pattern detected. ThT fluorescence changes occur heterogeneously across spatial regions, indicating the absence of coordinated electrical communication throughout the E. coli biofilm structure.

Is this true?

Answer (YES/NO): NO